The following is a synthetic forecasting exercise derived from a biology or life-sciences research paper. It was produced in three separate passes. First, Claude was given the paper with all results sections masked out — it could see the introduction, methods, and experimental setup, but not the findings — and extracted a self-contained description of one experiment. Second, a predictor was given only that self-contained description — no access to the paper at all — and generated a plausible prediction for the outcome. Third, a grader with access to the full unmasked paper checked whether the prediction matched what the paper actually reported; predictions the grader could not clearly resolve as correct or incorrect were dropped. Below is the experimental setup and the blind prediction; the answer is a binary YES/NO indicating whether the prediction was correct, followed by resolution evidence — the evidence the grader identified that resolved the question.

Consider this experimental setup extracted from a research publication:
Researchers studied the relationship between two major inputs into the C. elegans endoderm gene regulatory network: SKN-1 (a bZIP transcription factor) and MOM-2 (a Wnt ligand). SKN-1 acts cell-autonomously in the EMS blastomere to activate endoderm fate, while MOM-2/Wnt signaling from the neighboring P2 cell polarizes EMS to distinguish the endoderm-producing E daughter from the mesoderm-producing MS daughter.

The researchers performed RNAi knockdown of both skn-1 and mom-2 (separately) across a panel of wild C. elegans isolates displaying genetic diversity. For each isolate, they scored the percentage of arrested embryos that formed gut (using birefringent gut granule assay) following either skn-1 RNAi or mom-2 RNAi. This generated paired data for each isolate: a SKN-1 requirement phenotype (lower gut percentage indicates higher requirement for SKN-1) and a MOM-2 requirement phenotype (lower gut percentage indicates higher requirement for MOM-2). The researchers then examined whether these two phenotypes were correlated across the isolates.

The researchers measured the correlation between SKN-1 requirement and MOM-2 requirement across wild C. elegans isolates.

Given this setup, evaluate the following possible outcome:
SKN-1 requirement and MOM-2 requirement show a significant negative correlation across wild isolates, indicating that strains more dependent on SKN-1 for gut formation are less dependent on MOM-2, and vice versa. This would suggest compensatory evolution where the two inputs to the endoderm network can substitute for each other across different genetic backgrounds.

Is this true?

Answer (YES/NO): NO